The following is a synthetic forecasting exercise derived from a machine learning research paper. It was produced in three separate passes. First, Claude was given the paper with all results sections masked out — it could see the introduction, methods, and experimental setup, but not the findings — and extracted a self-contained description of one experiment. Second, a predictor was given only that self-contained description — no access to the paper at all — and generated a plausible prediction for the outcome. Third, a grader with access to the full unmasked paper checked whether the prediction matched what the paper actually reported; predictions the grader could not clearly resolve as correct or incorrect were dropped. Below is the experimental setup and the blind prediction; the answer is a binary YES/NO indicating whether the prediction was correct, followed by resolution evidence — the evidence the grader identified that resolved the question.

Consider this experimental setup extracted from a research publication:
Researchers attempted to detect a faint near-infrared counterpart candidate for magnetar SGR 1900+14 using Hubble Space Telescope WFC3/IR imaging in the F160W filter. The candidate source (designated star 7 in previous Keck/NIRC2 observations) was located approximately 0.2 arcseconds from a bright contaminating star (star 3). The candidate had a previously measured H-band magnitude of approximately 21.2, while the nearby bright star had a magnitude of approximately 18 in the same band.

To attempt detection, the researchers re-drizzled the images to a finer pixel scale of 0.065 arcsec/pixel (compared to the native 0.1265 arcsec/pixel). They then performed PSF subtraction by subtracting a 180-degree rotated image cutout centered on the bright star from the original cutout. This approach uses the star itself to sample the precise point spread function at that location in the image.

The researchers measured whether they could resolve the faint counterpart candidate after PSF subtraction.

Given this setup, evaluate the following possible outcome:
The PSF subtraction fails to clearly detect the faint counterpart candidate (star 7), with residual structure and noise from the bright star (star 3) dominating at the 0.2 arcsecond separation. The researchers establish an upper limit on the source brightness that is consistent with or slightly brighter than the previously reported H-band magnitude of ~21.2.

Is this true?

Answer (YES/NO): NO